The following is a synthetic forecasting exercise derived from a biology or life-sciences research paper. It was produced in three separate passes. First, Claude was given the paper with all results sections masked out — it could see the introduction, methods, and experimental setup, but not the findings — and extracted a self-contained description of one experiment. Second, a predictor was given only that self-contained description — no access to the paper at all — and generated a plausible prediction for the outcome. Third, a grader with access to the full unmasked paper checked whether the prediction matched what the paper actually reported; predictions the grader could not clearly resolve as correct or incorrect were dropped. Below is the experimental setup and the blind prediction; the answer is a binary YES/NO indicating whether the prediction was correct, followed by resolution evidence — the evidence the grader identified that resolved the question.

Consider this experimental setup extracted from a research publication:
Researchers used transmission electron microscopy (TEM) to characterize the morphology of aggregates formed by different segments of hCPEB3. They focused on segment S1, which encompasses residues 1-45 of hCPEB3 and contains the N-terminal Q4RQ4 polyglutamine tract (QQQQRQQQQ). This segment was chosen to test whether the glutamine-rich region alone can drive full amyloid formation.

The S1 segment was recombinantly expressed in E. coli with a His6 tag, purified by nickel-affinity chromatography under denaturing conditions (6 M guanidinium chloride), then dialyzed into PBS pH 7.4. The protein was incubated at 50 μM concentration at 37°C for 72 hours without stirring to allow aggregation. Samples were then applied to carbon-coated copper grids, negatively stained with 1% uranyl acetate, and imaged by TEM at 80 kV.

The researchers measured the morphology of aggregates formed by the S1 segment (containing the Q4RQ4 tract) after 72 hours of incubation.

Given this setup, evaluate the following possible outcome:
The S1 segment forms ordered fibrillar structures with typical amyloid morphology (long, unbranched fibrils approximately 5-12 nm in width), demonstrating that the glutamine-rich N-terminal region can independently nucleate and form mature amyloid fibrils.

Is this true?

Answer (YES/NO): NO